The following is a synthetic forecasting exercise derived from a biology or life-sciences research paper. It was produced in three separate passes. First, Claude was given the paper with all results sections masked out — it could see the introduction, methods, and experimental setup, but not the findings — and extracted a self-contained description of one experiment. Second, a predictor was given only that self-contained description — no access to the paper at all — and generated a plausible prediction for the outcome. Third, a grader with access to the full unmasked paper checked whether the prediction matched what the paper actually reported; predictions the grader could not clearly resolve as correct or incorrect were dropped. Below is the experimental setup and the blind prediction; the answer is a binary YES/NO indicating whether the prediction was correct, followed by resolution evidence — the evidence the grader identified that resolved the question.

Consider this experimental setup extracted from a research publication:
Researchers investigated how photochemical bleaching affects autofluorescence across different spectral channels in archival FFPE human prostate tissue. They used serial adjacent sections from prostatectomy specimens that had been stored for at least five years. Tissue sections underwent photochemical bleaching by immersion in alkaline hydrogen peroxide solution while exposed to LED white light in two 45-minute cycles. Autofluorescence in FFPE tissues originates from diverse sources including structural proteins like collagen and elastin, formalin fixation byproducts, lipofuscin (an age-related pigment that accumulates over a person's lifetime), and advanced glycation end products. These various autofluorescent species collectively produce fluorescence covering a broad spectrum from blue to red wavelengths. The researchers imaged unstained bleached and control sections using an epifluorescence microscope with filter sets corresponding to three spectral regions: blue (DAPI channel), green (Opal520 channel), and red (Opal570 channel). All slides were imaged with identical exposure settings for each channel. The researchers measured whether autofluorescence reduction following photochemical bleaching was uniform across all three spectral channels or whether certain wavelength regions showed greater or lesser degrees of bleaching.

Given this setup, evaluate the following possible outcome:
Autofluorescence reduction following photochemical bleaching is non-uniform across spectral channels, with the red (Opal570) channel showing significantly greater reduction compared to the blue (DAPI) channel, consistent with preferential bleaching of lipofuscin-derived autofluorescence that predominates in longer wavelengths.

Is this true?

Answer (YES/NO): NO